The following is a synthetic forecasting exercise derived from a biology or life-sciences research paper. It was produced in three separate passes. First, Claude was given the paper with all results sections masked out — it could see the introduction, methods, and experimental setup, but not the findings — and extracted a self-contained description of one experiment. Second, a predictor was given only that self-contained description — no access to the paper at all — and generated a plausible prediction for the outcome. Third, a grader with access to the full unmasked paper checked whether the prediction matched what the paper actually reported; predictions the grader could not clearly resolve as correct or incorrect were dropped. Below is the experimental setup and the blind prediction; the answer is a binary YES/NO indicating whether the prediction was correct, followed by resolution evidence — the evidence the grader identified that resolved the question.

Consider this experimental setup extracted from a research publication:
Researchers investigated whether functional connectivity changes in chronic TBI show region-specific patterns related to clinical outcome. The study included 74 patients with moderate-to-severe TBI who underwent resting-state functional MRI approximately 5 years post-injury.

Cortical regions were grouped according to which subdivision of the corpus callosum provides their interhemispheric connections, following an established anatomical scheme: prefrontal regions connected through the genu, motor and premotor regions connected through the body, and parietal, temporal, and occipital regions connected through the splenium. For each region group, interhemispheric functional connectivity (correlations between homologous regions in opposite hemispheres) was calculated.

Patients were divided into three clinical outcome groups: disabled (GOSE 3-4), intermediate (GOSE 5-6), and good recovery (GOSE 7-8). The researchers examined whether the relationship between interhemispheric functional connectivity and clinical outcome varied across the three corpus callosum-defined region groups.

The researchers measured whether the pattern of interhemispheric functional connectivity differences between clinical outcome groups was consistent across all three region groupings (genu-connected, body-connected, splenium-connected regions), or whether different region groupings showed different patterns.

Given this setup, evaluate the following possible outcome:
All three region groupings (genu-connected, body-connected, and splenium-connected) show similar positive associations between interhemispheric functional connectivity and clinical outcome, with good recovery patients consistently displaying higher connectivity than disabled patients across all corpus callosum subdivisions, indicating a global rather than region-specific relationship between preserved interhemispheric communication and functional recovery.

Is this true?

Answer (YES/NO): NO